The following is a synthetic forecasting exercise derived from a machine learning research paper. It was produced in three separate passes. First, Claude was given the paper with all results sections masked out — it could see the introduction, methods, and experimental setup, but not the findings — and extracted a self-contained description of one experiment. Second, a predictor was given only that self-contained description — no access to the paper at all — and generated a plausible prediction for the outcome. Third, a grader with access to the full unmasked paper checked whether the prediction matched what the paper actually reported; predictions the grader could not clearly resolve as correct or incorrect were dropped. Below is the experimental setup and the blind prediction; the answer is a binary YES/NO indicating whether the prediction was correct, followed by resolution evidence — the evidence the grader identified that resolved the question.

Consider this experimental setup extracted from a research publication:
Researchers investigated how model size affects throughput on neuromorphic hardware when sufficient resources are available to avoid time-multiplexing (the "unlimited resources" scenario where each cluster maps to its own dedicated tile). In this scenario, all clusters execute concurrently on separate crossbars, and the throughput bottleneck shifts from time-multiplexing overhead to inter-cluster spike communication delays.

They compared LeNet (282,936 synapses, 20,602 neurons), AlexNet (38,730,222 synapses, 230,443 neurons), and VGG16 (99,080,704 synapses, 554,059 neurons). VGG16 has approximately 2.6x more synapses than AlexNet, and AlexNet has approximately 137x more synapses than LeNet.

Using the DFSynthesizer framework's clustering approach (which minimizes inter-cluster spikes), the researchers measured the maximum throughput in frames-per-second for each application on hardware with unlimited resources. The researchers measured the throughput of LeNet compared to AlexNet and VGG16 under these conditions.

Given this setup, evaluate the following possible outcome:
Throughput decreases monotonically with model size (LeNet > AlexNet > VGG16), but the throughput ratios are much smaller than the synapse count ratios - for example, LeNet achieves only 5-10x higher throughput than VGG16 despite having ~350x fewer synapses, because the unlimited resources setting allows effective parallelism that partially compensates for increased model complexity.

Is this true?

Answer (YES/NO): NO